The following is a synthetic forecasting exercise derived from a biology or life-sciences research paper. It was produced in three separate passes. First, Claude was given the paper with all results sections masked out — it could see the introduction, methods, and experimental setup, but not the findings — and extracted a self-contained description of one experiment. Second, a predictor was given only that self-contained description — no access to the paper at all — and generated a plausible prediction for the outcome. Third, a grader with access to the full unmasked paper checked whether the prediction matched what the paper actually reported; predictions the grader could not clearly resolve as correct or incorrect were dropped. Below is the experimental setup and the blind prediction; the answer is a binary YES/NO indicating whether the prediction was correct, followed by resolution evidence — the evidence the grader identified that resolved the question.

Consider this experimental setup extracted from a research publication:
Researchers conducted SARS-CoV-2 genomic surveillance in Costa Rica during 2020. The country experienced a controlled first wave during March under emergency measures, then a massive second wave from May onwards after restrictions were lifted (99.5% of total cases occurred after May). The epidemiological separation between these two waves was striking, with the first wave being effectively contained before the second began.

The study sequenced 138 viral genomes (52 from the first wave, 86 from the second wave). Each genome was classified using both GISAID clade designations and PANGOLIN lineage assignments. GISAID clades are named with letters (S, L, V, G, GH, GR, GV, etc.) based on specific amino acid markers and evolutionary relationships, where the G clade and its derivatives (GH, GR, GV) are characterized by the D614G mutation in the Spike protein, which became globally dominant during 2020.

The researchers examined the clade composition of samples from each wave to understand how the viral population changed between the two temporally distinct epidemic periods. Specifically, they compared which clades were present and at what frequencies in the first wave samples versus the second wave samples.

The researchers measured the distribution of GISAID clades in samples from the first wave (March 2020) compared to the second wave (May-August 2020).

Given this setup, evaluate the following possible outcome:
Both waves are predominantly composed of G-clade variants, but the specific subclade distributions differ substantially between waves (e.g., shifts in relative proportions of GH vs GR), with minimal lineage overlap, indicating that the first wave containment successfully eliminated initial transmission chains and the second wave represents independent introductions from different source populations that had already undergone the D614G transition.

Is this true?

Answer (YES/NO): NO